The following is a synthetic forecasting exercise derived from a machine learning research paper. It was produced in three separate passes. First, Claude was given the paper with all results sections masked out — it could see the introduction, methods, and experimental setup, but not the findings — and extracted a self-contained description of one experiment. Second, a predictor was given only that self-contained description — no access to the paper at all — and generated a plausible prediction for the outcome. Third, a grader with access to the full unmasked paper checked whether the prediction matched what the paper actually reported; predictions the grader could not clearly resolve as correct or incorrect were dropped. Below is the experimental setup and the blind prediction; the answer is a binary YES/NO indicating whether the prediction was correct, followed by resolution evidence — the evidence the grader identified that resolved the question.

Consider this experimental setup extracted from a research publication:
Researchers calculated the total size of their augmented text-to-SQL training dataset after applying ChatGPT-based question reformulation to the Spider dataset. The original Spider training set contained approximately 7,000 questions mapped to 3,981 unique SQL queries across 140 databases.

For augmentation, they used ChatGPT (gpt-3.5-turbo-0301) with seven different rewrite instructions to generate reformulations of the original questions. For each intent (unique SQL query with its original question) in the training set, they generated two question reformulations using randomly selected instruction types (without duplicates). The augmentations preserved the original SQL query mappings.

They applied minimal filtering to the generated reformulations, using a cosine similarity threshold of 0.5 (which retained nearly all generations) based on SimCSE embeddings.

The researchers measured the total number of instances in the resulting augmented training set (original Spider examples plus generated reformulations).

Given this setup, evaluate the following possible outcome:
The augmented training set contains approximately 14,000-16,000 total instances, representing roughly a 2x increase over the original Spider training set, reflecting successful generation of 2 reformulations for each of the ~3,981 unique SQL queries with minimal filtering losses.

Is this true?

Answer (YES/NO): YES